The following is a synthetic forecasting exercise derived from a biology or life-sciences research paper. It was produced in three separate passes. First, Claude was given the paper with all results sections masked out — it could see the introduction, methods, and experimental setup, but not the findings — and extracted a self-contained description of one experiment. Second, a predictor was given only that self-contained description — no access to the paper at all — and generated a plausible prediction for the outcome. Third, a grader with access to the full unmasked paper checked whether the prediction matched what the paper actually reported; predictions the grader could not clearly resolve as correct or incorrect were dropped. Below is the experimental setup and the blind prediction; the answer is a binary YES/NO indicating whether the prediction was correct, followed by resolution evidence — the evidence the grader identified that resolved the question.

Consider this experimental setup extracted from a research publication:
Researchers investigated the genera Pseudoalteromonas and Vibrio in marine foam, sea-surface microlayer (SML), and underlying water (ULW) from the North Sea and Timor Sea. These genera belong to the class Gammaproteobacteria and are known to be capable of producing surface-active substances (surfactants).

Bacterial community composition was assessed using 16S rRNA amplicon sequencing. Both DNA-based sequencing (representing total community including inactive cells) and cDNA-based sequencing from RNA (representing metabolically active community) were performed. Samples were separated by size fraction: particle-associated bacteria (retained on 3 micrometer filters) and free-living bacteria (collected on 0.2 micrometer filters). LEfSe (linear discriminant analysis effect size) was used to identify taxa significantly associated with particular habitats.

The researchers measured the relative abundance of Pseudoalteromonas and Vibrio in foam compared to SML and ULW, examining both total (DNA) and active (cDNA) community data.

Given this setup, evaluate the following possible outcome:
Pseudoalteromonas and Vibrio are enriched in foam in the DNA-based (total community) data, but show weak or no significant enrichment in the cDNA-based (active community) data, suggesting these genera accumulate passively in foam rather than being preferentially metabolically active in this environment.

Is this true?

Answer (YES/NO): NO